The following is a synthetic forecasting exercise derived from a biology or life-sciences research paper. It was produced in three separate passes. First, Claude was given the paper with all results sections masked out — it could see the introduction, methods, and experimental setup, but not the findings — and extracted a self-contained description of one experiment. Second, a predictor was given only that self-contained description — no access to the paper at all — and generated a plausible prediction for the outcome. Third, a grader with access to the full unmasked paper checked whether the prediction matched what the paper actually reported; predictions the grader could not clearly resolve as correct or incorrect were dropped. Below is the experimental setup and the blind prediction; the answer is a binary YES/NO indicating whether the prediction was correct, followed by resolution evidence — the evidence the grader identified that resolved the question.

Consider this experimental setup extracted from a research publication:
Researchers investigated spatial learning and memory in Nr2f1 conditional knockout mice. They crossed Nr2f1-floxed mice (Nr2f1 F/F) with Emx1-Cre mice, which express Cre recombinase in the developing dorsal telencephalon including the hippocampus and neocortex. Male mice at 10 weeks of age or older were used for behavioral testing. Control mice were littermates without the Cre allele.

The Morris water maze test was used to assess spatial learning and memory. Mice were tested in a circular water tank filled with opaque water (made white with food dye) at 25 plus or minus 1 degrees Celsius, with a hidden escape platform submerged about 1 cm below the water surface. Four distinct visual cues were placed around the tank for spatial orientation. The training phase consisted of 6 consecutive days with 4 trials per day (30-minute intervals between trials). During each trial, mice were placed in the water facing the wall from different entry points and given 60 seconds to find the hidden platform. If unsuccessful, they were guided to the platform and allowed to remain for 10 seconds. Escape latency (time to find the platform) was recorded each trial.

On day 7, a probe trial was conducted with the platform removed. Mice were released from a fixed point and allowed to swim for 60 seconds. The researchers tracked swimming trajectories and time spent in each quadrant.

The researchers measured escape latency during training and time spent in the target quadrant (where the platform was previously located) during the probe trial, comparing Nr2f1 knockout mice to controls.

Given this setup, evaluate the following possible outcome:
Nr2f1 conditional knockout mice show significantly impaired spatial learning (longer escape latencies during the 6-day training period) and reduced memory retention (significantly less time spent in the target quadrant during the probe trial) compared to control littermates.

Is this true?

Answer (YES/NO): YES